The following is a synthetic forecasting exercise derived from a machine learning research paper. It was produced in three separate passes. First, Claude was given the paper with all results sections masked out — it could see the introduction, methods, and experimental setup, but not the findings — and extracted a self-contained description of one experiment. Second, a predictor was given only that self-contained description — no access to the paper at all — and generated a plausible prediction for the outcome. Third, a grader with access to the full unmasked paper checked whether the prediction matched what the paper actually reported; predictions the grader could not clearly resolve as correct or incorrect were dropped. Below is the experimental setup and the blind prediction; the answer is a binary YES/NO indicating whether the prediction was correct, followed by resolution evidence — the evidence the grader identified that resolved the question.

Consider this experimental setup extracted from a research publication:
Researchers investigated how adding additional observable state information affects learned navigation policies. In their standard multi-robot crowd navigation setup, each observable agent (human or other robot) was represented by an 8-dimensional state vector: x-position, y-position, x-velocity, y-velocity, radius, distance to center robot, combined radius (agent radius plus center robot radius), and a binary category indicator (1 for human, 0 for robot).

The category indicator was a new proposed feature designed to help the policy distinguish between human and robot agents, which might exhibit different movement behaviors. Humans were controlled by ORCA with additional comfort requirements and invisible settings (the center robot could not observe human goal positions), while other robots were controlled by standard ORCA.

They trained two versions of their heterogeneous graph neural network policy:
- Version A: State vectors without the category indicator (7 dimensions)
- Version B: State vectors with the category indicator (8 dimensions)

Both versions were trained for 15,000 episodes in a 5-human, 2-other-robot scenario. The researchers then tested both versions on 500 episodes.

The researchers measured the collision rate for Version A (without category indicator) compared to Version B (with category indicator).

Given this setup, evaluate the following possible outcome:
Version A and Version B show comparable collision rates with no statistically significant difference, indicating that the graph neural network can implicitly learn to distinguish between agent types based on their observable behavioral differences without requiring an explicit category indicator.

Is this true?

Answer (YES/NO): NO